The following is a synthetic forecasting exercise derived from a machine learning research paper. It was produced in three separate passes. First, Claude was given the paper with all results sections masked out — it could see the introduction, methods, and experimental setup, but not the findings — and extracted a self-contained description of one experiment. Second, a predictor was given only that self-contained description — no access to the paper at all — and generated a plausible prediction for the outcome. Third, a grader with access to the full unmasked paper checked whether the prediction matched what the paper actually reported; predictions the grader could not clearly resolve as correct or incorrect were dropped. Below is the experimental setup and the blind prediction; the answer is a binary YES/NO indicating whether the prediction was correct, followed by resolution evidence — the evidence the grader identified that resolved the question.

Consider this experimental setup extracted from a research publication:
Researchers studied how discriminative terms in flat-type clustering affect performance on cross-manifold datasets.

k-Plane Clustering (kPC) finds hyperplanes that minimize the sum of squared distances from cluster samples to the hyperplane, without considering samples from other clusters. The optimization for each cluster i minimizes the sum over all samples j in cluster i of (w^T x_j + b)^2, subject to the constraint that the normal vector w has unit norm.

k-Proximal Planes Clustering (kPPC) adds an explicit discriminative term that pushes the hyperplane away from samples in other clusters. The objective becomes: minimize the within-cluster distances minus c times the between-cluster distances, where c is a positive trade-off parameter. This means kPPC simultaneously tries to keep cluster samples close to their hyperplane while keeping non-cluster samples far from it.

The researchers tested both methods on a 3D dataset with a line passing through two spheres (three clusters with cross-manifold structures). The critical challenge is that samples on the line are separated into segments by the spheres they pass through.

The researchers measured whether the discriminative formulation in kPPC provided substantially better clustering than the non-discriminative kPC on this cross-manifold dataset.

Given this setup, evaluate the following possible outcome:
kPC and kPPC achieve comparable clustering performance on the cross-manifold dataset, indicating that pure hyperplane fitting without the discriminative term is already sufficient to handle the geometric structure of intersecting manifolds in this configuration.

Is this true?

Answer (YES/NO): NO